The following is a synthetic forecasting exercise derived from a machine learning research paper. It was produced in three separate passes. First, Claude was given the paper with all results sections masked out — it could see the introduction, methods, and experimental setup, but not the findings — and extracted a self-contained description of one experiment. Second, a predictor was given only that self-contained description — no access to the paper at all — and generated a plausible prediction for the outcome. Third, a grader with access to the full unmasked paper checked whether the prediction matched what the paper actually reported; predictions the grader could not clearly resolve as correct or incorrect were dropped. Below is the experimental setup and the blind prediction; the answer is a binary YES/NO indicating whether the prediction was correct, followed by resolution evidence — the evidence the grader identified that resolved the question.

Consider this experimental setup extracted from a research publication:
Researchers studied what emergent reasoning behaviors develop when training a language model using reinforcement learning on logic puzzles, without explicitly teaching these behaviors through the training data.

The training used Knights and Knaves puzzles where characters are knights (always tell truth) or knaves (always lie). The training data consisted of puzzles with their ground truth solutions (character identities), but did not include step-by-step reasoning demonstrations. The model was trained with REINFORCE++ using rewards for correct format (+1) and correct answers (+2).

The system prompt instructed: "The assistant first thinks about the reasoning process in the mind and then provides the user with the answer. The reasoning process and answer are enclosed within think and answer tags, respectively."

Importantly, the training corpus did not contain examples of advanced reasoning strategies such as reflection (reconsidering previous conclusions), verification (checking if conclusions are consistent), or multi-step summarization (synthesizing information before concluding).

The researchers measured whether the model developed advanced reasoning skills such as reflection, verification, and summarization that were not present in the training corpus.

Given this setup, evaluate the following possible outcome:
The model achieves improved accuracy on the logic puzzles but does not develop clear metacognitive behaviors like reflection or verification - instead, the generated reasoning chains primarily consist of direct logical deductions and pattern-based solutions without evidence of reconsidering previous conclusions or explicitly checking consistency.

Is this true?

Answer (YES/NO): NO